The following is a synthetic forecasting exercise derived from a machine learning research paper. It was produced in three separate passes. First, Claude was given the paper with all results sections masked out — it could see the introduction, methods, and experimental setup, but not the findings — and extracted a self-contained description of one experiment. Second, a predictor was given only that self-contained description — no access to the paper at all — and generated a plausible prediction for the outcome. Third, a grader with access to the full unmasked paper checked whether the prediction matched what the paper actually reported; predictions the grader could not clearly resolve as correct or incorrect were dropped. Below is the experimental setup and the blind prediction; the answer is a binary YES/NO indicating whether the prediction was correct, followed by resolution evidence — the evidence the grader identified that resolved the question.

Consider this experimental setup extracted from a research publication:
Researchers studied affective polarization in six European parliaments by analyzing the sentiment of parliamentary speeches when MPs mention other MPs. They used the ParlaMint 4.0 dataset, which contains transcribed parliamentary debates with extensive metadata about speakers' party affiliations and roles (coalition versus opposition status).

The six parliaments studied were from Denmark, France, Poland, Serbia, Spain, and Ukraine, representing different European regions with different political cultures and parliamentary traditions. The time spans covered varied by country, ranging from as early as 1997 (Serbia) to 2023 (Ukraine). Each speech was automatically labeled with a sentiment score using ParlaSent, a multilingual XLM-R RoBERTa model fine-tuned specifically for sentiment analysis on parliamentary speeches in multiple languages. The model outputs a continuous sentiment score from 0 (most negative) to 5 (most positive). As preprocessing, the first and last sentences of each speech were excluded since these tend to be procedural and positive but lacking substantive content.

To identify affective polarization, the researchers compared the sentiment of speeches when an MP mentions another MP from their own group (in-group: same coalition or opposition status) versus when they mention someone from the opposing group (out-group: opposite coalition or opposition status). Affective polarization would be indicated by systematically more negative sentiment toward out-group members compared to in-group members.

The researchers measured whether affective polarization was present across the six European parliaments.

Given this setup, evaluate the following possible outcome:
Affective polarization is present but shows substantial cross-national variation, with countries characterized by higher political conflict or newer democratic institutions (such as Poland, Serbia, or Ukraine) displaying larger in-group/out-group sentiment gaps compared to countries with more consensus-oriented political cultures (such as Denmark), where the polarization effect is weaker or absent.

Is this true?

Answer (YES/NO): NO